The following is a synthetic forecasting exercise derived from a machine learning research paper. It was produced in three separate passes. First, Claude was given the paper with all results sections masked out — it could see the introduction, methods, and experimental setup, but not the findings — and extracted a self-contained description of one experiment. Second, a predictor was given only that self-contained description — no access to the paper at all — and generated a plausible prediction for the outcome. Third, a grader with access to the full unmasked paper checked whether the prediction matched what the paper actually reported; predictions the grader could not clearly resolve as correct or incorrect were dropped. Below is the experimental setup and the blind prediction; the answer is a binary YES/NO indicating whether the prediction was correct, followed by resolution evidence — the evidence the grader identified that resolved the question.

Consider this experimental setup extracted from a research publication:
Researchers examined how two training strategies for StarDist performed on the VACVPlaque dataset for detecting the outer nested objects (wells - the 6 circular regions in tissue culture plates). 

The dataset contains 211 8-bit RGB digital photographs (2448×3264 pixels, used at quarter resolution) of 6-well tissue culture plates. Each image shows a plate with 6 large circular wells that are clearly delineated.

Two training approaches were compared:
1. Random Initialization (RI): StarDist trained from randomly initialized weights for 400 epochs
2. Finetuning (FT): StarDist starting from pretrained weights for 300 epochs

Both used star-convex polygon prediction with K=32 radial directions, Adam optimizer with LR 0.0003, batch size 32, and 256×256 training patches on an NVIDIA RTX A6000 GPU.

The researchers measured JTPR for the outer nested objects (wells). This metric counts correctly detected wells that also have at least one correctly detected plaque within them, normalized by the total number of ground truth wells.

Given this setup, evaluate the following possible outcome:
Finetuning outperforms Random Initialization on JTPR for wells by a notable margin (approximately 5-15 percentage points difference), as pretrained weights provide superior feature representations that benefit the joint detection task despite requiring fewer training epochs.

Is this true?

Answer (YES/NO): NO